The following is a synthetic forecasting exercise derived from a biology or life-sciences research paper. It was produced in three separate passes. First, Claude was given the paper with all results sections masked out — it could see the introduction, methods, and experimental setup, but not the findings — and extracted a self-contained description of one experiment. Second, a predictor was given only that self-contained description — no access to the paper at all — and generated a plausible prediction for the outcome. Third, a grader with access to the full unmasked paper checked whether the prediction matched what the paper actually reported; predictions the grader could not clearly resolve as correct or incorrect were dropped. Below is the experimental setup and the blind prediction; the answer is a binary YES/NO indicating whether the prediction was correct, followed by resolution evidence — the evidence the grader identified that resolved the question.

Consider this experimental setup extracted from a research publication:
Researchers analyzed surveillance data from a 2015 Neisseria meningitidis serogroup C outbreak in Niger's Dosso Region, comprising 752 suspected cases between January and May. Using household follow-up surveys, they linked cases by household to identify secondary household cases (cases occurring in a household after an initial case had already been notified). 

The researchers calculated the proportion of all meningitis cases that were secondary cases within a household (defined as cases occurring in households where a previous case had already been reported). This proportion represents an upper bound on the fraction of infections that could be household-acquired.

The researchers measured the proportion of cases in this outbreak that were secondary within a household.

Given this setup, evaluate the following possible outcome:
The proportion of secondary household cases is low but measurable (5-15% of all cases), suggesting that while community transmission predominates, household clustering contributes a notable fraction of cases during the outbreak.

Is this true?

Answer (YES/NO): NO